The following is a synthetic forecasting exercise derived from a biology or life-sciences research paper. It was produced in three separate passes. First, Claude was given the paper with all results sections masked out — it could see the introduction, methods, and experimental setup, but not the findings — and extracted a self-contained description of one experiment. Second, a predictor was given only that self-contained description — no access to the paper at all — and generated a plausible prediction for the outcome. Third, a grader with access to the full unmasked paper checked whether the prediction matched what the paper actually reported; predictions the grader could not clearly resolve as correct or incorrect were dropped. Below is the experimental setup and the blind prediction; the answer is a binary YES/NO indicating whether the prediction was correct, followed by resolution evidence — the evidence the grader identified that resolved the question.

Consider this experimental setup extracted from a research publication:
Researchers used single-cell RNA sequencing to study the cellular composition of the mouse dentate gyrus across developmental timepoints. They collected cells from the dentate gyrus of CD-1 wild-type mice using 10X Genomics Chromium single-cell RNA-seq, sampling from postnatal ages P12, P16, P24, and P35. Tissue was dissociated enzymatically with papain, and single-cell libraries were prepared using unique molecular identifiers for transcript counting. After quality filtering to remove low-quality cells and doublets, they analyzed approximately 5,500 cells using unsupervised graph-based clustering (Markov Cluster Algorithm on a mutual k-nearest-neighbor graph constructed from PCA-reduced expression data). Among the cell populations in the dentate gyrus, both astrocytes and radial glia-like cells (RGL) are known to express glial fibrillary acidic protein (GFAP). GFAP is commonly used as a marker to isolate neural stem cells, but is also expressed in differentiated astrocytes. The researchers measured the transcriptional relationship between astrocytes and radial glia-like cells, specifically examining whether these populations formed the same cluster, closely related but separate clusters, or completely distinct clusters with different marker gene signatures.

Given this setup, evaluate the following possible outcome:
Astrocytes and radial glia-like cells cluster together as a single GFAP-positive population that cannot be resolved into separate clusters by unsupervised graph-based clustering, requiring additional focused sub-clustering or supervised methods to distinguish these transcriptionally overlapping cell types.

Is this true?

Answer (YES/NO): NO